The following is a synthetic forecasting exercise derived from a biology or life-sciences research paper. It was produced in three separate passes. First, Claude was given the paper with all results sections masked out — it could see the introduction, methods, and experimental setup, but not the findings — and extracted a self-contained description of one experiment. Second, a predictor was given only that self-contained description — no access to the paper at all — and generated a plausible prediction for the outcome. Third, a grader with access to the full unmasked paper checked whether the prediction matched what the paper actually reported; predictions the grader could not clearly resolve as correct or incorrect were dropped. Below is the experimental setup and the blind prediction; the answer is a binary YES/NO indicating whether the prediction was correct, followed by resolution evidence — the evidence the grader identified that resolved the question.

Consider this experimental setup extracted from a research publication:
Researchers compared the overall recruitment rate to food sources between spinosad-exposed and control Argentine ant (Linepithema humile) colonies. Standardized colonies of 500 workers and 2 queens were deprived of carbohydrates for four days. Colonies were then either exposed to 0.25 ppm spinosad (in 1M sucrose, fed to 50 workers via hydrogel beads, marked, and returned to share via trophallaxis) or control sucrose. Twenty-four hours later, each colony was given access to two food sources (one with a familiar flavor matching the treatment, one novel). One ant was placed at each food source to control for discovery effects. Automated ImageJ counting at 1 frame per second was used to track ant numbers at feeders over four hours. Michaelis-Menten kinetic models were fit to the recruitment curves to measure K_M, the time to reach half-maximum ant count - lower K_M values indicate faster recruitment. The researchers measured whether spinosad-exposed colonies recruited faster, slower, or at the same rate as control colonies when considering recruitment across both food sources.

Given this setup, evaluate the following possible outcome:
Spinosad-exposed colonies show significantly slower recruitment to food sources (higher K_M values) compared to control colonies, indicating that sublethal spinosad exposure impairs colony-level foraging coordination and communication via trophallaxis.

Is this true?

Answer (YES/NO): NO